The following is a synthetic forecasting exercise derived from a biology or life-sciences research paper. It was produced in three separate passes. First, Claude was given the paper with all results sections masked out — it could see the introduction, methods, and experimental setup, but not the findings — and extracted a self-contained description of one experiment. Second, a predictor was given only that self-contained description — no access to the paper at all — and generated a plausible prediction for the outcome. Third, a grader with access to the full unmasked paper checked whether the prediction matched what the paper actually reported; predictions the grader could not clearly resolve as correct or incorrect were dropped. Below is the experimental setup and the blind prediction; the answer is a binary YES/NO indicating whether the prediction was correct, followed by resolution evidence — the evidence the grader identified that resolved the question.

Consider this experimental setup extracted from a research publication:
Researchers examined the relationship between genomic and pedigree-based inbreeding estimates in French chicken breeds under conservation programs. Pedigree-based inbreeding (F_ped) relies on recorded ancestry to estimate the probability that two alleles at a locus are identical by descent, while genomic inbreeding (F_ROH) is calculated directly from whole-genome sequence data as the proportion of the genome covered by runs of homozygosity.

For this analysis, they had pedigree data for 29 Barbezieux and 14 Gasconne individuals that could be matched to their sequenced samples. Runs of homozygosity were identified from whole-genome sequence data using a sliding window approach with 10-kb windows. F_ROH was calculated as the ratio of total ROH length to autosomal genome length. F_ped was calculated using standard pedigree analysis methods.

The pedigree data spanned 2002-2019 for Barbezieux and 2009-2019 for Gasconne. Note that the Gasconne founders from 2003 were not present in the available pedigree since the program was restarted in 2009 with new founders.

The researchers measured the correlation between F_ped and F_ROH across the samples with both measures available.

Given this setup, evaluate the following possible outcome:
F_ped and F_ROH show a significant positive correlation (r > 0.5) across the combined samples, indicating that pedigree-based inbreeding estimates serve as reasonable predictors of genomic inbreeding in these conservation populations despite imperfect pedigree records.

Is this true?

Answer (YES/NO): YES